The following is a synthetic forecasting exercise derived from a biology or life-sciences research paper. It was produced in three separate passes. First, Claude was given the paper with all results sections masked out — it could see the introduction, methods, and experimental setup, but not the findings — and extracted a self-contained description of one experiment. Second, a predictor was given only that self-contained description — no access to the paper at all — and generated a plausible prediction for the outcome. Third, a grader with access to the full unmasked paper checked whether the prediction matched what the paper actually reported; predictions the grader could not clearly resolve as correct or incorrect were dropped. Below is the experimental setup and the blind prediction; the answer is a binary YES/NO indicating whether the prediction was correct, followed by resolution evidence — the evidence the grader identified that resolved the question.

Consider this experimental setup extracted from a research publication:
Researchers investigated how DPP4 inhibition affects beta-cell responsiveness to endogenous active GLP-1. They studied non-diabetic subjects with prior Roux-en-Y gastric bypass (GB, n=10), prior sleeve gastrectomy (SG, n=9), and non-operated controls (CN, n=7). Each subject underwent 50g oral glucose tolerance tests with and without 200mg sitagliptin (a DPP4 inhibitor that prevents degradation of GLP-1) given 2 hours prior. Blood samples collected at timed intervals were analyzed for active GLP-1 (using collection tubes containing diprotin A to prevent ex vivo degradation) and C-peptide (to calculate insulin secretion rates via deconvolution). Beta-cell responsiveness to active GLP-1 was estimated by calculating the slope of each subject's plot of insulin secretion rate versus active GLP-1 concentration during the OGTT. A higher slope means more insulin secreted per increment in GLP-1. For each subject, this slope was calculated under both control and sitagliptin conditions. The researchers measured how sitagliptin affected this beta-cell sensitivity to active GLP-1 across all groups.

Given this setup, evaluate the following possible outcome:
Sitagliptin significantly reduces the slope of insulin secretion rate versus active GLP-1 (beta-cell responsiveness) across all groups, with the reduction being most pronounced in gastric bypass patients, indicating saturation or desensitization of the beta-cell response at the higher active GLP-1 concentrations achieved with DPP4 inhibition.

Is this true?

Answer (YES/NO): NO